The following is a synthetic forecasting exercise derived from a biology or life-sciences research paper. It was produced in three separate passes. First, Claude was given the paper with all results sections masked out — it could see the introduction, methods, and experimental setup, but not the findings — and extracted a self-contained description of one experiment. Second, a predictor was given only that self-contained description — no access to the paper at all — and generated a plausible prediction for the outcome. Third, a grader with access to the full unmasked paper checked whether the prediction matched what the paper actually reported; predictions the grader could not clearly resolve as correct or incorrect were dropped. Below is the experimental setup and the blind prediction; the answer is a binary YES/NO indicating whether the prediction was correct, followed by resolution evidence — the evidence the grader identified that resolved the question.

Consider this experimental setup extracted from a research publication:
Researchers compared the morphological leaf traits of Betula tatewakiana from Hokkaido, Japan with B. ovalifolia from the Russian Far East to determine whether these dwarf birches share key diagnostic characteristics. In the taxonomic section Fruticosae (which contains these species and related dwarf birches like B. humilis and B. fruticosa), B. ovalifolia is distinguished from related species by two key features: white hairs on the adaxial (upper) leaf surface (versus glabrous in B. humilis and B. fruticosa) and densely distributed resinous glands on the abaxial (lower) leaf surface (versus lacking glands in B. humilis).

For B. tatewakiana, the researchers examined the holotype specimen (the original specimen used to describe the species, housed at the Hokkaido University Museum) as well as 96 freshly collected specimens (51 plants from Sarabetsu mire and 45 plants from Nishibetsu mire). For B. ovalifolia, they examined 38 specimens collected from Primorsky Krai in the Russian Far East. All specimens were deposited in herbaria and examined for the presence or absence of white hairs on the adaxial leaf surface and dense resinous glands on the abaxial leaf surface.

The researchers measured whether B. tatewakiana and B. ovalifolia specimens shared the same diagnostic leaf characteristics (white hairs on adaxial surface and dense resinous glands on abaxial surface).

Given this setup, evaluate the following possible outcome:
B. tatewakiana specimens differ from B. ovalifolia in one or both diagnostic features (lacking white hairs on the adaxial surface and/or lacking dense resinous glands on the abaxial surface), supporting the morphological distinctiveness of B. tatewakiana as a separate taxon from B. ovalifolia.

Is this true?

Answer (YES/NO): NO